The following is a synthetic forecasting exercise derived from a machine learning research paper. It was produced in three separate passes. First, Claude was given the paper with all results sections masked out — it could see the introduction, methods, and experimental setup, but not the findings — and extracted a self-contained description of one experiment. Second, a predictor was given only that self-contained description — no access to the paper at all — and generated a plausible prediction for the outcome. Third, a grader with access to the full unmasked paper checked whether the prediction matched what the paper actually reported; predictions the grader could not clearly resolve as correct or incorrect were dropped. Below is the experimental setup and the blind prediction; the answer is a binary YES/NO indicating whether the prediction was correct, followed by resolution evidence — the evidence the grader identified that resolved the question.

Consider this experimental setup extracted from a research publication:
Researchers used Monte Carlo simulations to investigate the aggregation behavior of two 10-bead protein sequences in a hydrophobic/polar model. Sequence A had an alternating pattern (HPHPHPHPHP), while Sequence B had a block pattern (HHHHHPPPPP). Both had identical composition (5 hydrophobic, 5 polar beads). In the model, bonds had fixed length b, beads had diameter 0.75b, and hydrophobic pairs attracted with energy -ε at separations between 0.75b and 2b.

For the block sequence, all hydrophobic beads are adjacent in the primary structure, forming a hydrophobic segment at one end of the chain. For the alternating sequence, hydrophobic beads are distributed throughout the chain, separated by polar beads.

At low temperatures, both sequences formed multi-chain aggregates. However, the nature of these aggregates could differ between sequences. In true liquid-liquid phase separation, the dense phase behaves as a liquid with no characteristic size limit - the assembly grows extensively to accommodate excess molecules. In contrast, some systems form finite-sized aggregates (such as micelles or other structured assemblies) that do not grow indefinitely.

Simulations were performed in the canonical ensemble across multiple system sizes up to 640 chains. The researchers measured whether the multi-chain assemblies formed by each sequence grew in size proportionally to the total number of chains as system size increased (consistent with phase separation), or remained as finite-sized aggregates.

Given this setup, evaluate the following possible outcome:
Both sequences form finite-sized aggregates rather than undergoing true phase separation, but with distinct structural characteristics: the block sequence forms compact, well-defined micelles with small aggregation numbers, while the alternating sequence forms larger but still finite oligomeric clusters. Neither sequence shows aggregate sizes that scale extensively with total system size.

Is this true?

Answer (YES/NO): NO